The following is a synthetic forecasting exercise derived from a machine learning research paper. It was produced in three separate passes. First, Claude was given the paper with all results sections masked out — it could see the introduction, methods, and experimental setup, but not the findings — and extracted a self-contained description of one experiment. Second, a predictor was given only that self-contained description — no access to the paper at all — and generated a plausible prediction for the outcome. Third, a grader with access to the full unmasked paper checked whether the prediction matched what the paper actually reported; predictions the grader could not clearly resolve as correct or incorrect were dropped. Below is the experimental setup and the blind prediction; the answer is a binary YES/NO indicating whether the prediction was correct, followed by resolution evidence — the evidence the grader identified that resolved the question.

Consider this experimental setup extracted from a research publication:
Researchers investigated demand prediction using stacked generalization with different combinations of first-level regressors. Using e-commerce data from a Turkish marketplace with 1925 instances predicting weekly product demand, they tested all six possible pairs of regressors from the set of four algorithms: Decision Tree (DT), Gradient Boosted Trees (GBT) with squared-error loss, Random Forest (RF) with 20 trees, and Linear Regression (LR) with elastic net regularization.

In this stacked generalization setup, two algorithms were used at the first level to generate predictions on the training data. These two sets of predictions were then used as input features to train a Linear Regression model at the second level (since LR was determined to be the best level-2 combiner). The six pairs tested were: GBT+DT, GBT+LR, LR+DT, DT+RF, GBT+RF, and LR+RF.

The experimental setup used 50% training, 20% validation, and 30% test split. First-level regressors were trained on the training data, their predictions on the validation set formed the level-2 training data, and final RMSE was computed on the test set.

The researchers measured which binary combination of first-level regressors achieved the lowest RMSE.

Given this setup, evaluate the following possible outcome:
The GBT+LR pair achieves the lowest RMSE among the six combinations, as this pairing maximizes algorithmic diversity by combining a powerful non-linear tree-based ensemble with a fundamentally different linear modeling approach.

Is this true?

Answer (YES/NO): NO